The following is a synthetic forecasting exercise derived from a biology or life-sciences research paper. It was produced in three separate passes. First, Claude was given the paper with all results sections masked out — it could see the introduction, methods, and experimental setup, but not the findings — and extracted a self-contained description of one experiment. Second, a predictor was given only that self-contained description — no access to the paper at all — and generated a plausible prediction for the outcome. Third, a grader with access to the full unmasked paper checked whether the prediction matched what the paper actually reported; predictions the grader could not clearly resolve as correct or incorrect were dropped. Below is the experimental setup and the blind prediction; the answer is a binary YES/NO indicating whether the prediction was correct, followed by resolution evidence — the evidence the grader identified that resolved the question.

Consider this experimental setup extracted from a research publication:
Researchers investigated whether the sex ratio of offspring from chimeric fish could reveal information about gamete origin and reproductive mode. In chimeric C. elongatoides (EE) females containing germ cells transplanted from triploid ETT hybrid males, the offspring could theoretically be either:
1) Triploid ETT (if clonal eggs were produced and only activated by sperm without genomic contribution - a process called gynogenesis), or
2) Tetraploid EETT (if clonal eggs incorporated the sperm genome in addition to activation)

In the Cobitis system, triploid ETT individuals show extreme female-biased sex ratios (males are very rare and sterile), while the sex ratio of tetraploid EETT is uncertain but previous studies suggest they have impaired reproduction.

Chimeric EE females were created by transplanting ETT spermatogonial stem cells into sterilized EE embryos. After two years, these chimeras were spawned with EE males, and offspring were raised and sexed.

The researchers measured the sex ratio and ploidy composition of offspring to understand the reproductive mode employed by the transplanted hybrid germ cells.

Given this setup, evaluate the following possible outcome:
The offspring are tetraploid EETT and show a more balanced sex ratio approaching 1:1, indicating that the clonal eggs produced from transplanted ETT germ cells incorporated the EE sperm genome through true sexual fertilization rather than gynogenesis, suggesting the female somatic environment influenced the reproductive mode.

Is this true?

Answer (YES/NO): NO